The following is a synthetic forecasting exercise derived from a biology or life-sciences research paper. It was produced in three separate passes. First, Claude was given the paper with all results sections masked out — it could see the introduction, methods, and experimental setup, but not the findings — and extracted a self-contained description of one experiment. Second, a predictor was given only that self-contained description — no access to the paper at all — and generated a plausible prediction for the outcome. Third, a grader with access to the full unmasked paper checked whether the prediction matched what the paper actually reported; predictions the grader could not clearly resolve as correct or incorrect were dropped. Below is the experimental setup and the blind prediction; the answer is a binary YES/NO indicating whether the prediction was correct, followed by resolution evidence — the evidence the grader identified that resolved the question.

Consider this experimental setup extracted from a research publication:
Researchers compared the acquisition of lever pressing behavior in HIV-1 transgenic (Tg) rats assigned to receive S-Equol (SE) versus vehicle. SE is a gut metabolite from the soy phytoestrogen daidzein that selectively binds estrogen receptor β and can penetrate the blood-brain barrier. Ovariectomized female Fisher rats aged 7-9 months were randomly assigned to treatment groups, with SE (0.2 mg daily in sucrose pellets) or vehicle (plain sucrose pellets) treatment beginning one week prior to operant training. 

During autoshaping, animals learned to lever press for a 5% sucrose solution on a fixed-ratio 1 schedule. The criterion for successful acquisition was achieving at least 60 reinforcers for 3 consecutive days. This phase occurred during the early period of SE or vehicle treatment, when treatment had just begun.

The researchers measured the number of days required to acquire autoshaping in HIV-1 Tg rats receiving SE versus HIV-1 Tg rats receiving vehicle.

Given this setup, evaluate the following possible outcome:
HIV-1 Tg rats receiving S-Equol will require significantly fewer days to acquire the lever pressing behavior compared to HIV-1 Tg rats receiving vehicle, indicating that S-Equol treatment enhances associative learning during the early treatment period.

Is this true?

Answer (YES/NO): NO